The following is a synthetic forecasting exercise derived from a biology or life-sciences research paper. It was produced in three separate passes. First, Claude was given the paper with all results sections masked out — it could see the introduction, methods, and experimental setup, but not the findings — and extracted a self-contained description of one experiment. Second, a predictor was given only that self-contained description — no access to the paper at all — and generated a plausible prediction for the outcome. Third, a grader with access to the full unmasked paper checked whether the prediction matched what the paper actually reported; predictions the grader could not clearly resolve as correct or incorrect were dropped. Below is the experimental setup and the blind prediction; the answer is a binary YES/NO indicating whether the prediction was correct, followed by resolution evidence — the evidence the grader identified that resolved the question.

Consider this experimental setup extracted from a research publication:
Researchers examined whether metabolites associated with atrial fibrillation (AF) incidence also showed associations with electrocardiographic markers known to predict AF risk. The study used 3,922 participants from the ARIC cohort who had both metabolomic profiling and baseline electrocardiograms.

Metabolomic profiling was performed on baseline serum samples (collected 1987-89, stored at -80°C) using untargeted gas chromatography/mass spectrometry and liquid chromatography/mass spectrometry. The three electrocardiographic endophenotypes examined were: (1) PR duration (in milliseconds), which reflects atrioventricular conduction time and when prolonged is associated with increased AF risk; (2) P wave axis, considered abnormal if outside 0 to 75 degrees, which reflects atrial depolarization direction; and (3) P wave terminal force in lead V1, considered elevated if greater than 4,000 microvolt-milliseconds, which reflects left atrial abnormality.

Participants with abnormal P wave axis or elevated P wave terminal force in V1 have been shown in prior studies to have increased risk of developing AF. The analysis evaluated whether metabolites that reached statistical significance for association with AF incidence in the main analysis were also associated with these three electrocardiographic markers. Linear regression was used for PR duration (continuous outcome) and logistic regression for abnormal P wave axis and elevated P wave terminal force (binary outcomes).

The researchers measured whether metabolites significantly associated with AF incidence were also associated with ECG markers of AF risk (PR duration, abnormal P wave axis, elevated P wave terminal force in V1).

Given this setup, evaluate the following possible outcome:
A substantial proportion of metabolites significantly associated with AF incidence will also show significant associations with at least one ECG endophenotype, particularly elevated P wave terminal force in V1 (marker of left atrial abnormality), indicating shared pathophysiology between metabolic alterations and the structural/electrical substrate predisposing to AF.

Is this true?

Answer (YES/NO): NO